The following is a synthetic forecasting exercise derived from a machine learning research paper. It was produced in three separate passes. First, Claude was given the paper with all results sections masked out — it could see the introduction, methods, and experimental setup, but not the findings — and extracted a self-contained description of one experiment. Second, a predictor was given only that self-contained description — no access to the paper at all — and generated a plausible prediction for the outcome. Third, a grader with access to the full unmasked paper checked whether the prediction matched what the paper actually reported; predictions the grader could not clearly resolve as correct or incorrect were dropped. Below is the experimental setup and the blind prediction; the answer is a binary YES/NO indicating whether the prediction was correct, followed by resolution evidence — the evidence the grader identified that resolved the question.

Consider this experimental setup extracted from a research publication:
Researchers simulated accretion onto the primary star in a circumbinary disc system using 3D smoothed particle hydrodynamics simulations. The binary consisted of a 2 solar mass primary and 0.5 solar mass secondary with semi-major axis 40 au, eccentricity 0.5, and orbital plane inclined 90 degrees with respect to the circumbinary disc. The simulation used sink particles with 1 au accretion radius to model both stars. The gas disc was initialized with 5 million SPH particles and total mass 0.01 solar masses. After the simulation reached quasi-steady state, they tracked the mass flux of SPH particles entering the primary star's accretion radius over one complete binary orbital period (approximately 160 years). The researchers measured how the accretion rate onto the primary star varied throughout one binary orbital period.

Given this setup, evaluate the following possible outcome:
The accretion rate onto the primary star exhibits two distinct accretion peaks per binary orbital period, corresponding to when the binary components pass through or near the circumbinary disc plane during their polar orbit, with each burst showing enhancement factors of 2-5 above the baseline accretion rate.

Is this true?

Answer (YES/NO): NO